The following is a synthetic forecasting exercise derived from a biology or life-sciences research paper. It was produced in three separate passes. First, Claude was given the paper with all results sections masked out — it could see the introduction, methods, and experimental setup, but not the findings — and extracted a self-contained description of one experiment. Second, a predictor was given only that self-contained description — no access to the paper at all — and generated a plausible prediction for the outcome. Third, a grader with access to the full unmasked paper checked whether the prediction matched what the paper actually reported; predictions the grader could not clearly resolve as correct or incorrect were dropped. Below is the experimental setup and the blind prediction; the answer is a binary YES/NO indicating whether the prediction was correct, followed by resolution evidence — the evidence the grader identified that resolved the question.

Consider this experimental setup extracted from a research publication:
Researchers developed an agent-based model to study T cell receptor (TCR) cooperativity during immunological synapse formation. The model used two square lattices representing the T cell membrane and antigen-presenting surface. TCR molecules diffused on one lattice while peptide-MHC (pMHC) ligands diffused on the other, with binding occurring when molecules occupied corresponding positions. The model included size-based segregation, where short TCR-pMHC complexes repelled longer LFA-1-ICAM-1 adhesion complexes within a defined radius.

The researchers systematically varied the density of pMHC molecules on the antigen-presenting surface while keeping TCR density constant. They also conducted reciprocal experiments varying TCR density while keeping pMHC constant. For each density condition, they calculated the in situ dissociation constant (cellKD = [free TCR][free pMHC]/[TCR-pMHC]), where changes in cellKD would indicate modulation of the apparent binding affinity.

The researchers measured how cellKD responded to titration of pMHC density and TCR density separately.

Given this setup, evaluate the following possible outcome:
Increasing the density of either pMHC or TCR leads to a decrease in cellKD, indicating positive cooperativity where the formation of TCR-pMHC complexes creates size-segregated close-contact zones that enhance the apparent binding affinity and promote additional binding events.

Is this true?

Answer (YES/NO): NO